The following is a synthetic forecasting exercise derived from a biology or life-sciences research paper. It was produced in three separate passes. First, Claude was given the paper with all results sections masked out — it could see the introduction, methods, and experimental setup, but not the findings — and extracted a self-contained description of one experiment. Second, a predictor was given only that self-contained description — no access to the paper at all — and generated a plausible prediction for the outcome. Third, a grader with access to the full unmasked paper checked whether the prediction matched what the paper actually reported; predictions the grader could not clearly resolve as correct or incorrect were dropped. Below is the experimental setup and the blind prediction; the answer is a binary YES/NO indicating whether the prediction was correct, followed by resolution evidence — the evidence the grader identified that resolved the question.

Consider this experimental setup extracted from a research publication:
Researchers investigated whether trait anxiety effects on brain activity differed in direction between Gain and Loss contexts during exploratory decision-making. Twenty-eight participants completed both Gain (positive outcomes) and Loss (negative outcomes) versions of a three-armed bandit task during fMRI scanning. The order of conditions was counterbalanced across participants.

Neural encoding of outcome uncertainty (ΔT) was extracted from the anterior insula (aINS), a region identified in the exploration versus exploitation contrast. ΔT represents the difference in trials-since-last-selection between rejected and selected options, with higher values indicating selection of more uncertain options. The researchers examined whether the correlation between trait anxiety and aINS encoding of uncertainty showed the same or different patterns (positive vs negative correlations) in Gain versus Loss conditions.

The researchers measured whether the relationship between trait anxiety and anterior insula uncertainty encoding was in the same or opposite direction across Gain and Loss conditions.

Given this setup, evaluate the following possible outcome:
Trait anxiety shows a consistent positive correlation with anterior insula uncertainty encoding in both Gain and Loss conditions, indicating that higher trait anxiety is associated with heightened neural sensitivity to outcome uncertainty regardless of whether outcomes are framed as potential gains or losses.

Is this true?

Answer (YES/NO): YES